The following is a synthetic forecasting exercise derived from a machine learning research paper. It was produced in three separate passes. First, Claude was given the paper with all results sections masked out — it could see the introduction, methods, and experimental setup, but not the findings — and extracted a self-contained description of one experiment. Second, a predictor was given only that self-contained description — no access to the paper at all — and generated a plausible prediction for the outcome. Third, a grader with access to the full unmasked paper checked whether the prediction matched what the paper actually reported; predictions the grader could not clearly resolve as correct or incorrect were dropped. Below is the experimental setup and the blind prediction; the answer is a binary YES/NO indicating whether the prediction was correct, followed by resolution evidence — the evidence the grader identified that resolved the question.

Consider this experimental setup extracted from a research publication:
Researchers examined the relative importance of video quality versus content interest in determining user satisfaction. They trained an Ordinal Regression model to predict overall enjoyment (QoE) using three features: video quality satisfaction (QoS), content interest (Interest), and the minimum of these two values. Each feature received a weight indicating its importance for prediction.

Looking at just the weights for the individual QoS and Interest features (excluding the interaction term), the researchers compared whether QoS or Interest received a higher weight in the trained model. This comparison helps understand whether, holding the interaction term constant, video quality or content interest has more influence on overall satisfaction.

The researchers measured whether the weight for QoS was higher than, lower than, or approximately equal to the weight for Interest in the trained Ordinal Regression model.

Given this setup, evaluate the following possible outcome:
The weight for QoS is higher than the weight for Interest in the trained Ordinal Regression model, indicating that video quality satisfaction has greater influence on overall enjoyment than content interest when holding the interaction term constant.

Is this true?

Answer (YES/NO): NO